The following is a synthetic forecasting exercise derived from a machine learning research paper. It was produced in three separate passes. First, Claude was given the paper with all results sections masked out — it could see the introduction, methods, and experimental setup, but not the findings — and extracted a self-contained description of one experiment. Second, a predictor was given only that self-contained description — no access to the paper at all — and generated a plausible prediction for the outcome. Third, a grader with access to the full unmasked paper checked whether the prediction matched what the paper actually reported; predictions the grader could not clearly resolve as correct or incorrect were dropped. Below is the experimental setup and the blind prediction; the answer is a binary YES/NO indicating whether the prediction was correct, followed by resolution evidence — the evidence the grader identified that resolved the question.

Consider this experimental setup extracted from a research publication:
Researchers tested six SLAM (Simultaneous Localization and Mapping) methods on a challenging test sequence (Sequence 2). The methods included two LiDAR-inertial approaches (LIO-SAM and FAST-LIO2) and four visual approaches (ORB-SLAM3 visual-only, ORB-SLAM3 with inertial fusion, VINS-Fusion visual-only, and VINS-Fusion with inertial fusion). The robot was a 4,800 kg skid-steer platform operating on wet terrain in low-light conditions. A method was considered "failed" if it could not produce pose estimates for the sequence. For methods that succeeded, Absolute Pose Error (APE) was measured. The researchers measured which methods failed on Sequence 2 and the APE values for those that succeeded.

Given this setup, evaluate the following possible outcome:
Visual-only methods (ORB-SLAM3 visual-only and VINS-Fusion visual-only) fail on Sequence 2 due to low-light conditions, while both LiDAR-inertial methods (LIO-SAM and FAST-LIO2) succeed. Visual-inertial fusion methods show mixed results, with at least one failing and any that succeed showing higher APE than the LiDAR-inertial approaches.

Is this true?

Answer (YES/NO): NO